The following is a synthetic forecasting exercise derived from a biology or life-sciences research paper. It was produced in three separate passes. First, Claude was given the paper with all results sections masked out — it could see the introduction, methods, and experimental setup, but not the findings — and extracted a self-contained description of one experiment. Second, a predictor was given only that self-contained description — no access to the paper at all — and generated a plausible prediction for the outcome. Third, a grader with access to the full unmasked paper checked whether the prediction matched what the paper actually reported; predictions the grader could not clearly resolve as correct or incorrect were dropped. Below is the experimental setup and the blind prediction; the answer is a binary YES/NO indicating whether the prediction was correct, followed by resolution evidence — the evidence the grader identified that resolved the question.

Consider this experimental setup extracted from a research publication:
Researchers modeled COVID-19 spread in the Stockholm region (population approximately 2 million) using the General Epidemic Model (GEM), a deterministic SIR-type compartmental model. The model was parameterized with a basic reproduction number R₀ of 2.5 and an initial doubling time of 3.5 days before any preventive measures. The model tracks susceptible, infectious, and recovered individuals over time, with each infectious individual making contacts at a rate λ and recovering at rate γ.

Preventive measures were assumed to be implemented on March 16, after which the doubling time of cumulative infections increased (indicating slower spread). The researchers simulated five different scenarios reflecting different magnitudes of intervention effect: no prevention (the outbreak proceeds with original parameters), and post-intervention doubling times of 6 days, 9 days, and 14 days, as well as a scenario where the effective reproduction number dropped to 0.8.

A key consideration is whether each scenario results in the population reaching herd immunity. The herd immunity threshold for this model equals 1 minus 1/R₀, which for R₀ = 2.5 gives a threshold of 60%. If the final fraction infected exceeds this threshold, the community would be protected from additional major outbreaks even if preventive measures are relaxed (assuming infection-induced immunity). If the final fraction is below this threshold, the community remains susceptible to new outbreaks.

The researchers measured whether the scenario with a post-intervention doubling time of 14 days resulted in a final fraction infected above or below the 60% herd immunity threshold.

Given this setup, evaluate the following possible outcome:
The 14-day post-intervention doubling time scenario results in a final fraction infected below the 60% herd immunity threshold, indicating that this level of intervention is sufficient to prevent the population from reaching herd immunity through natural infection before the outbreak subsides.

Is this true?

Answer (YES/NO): YES